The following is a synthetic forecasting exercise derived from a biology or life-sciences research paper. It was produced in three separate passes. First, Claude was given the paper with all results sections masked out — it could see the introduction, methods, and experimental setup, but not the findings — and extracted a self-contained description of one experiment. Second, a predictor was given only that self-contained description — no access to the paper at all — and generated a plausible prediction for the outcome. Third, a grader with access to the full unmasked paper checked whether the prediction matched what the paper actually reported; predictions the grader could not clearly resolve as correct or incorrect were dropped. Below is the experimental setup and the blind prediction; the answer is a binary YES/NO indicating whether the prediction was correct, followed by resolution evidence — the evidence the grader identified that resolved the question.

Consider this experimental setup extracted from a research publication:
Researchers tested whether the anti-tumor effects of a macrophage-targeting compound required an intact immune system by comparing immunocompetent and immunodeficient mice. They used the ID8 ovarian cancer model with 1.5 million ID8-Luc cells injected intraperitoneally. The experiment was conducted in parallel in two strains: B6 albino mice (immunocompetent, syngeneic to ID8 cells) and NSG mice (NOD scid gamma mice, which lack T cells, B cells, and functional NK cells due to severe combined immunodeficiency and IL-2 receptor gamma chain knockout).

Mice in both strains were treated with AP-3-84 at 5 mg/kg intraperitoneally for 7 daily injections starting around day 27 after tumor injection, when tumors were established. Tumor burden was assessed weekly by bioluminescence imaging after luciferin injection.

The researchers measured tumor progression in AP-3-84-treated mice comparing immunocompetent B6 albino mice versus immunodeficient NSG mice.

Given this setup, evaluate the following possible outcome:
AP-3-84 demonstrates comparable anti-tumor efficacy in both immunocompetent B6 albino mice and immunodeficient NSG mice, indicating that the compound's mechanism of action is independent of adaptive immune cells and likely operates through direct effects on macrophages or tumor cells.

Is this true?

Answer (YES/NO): NO